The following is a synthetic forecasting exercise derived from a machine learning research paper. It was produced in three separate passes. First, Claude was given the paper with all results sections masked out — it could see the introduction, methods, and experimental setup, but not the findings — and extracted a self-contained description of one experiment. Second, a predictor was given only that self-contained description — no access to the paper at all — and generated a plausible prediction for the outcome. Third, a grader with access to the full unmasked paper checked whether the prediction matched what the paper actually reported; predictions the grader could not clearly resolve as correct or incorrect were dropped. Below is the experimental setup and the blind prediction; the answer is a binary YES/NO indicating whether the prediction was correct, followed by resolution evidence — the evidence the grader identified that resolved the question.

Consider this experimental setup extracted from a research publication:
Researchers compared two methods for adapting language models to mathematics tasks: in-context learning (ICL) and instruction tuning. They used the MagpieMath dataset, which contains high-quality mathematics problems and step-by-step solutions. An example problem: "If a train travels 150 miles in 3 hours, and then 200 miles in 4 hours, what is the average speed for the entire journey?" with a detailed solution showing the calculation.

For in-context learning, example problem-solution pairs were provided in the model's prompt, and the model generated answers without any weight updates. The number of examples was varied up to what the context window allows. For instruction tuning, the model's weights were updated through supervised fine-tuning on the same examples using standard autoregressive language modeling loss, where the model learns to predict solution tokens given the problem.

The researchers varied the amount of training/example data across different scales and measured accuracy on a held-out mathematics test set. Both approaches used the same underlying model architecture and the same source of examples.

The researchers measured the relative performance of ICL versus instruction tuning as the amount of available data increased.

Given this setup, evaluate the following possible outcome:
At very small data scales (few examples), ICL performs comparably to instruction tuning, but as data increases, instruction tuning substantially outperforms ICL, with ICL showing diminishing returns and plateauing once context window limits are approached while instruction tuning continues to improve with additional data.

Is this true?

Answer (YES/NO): NO